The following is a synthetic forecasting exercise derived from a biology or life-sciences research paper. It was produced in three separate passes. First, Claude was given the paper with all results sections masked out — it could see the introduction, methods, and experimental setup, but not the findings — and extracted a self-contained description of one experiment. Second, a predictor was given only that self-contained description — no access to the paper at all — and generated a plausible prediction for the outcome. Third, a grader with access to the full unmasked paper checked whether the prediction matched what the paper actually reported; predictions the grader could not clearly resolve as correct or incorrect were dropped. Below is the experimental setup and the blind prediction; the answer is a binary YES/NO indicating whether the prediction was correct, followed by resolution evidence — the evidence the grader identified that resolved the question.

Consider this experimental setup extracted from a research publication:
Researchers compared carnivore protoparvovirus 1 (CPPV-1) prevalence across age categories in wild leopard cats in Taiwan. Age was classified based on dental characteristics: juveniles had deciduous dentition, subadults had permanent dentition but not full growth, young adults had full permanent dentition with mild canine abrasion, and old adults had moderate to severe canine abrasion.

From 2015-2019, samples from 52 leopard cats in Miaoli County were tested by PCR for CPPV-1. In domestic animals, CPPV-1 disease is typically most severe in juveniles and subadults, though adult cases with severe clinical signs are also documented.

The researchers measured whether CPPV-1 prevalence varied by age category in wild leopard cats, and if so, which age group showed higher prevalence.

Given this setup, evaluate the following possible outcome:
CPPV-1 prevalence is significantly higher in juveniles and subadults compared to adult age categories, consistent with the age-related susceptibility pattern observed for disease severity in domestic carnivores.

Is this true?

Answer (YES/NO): NO